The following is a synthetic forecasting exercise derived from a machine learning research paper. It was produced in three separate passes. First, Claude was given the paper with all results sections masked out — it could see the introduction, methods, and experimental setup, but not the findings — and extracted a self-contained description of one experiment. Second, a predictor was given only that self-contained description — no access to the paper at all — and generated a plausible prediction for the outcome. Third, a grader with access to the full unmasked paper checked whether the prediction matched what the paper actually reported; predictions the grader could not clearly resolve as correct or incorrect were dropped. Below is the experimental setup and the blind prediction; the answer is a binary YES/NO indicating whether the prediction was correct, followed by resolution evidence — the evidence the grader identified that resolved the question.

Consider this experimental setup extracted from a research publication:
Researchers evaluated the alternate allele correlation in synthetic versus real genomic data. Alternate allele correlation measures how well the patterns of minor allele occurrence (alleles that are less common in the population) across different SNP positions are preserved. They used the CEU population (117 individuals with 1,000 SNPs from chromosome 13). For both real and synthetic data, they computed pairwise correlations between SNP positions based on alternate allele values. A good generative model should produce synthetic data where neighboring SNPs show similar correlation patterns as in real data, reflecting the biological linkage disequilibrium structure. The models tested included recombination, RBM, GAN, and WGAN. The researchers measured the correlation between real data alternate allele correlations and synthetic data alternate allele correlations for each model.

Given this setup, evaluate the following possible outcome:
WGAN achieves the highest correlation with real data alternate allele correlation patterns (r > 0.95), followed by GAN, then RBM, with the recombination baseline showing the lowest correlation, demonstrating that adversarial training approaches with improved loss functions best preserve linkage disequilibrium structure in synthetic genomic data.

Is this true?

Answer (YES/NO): NO